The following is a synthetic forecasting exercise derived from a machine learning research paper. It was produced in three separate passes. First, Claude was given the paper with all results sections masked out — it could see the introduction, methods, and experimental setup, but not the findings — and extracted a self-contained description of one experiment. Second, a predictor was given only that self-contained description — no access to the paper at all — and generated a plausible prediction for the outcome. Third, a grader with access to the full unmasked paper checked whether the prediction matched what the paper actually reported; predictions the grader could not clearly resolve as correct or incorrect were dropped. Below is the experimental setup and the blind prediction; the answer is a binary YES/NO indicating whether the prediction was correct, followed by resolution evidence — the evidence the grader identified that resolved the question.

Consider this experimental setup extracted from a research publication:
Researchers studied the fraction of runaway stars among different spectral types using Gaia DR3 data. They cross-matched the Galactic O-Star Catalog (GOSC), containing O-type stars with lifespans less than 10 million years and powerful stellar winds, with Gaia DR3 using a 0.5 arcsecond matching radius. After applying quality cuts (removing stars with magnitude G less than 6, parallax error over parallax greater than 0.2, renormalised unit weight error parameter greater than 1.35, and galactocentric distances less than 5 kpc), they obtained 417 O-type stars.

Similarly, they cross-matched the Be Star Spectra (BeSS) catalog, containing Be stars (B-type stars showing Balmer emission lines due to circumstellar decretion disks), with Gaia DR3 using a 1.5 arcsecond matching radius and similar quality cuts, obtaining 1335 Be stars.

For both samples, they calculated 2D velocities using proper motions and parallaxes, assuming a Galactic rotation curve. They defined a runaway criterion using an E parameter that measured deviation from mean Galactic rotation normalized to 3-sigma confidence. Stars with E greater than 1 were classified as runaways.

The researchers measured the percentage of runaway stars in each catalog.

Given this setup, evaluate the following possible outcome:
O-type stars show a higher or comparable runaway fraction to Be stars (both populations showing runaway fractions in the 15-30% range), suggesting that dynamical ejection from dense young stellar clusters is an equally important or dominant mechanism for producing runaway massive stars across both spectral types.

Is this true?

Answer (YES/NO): NO